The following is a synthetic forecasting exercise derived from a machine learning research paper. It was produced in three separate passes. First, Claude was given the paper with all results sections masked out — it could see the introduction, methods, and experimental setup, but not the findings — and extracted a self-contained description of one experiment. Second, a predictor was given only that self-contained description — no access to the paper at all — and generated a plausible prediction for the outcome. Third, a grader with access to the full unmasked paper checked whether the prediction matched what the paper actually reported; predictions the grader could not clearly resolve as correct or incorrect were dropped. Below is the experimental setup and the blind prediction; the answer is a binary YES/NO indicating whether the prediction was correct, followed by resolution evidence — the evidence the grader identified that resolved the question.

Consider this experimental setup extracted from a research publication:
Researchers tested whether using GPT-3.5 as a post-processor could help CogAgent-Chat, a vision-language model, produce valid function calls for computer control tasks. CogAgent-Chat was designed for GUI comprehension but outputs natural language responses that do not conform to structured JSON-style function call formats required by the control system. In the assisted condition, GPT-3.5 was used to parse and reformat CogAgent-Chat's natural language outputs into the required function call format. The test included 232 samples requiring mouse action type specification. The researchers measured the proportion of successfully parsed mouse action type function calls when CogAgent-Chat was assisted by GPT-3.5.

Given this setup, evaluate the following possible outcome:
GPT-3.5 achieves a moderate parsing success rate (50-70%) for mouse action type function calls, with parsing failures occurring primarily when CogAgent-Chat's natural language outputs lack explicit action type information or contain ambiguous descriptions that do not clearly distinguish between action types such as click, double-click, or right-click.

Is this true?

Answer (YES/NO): NO